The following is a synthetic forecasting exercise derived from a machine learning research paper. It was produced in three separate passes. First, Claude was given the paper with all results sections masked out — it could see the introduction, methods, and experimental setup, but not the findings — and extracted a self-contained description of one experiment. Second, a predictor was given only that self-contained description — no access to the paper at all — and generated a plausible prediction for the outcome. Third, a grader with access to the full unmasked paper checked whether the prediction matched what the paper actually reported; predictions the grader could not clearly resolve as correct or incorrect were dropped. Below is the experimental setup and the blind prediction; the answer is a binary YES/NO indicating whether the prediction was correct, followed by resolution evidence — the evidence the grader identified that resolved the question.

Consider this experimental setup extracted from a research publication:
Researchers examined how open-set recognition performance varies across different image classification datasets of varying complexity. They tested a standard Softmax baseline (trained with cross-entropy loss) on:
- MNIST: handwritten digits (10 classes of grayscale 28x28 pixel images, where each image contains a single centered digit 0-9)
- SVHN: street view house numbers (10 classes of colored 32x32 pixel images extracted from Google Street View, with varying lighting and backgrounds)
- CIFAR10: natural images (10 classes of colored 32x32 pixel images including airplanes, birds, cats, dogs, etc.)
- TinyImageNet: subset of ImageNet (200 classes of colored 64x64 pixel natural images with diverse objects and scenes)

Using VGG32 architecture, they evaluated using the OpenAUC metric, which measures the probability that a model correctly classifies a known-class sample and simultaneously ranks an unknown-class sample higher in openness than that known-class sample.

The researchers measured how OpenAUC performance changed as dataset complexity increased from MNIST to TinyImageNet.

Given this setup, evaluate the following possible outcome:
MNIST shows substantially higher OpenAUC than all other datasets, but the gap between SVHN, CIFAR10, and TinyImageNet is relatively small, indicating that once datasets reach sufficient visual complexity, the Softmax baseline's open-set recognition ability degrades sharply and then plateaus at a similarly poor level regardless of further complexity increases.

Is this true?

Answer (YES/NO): NO